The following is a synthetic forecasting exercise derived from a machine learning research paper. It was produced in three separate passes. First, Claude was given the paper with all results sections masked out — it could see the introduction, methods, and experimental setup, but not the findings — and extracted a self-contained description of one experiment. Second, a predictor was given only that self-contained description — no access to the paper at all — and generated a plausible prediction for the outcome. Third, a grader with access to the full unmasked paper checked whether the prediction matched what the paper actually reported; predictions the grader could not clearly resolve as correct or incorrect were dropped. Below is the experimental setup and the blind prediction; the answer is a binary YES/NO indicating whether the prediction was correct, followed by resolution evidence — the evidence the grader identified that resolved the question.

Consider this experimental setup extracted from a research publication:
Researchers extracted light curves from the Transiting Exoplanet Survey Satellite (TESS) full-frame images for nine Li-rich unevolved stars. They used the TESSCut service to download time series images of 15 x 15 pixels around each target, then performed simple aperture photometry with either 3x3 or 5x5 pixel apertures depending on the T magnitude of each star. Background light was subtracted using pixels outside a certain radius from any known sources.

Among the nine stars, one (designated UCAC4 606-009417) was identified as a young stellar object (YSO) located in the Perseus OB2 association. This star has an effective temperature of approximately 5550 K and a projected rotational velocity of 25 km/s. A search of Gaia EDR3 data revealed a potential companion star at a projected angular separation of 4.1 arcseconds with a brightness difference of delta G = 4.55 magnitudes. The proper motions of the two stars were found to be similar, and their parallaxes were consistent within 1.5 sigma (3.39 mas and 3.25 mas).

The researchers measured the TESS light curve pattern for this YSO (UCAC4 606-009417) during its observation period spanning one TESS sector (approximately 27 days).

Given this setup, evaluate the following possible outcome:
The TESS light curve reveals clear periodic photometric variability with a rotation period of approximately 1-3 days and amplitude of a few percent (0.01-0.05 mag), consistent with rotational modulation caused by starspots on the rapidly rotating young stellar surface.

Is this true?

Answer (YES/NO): NO